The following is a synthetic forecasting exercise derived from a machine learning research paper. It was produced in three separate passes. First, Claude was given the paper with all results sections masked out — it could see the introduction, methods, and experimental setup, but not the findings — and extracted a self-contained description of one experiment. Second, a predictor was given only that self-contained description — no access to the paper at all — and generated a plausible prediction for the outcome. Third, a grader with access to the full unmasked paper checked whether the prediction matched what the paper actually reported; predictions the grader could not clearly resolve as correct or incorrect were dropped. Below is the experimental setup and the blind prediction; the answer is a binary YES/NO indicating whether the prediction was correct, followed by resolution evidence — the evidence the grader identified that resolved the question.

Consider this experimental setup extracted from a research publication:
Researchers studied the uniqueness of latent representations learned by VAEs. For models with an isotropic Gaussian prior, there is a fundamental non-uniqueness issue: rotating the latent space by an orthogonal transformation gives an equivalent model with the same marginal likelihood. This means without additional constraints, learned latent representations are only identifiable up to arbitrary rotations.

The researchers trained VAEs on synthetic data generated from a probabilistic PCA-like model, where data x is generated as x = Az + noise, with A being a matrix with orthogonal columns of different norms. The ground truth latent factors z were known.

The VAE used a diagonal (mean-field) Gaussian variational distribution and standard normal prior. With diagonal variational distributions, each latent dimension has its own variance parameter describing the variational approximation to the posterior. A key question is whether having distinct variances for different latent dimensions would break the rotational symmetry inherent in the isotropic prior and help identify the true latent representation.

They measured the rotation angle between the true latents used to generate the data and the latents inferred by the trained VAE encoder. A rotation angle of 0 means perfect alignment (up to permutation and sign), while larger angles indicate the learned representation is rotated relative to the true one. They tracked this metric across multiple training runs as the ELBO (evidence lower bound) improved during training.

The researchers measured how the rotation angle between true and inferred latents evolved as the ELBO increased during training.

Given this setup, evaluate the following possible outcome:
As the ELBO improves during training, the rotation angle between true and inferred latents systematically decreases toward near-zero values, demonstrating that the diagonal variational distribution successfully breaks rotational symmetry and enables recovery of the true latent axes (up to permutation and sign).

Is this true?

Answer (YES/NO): YES